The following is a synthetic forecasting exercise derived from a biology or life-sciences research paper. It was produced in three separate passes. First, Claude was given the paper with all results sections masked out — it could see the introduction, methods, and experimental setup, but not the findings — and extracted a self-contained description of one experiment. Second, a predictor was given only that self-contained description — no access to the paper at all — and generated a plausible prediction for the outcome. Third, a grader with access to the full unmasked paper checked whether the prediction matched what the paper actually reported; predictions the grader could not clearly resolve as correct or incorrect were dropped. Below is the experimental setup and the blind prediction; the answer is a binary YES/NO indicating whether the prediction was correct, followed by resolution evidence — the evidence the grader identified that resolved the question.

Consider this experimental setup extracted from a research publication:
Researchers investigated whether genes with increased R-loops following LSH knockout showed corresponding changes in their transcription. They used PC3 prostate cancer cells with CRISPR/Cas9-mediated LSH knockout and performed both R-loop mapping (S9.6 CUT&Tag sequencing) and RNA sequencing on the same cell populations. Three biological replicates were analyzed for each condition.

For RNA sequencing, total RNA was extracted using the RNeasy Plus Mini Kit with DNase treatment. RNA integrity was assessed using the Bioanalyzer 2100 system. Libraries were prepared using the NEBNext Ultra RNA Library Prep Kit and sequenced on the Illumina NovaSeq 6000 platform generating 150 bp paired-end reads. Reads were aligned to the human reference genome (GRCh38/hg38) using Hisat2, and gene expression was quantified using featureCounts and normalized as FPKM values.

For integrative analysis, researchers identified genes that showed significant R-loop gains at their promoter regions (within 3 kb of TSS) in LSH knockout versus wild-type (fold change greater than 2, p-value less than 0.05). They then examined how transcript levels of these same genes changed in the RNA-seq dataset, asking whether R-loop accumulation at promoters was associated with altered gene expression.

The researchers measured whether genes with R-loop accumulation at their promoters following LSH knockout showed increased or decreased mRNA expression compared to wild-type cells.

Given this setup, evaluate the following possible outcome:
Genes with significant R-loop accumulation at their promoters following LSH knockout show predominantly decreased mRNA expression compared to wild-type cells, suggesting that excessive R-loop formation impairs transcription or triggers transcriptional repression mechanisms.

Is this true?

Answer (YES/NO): YES